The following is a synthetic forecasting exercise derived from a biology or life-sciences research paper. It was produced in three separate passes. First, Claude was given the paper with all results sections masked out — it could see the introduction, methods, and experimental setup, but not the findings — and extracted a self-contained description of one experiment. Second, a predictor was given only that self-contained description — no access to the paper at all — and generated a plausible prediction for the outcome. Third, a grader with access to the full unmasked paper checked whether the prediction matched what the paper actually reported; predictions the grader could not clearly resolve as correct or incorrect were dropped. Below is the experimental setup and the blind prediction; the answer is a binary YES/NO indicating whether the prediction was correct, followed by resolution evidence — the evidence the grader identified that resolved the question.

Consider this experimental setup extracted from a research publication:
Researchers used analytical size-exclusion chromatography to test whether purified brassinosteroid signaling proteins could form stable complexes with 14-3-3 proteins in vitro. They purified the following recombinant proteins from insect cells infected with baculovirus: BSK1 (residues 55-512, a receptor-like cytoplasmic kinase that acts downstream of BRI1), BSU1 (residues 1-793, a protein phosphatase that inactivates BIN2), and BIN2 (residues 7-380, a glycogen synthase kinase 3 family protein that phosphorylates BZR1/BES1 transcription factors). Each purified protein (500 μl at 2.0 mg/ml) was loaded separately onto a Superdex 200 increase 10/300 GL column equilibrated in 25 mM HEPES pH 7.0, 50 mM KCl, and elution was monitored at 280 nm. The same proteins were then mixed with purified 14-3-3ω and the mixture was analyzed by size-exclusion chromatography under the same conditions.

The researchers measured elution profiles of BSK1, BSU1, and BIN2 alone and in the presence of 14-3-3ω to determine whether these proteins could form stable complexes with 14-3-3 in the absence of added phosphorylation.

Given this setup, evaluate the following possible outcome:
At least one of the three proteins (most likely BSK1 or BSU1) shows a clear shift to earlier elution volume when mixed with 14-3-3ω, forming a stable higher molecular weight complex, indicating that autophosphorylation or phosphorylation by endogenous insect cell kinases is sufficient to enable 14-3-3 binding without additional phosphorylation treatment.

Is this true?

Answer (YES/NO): NO